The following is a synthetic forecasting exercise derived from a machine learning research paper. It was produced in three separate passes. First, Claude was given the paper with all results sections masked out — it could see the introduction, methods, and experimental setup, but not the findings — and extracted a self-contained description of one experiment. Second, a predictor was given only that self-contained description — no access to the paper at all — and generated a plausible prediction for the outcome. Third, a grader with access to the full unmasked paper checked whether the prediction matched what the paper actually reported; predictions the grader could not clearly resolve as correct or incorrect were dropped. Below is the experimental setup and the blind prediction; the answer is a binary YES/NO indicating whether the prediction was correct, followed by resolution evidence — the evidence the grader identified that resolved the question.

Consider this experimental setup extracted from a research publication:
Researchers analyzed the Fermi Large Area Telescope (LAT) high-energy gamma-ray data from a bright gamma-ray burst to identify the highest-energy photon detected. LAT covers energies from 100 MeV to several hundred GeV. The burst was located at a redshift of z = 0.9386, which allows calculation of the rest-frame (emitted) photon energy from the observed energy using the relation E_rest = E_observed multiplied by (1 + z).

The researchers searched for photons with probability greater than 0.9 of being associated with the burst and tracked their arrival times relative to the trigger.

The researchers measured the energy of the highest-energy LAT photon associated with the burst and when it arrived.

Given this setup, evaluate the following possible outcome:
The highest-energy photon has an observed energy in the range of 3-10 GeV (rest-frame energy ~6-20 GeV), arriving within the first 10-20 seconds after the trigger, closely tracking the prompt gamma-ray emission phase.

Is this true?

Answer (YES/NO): NO